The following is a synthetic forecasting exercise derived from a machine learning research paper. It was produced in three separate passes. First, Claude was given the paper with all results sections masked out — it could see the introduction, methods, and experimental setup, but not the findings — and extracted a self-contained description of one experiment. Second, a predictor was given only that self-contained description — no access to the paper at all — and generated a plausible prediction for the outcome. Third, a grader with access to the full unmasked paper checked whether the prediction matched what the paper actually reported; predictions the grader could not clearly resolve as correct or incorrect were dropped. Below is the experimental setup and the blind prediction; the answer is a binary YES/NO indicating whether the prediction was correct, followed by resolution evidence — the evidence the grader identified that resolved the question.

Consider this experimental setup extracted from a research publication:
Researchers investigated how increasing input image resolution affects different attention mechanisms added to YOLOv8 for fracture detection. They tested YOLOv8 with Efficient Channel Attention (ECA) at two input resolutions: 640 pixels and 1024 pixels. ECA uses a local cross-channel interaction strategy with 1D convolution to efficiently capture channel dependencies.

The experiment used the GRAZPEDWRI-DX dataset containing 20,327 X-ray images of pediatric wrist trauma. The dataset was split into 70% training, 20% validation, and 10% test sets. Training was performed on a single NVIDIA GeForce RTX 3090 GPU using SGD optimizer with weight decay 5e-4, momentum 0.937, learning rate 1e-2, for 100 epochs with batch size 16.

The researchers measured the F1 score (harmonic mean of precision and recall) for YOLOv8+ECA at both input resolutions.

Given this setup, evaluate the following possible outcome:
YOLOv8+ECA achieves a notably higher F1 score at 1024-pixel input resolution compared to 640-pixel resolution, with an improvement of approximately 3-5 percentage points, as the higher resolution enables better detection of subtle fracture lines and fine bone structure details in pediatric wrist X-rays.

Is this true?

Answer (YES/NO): YES